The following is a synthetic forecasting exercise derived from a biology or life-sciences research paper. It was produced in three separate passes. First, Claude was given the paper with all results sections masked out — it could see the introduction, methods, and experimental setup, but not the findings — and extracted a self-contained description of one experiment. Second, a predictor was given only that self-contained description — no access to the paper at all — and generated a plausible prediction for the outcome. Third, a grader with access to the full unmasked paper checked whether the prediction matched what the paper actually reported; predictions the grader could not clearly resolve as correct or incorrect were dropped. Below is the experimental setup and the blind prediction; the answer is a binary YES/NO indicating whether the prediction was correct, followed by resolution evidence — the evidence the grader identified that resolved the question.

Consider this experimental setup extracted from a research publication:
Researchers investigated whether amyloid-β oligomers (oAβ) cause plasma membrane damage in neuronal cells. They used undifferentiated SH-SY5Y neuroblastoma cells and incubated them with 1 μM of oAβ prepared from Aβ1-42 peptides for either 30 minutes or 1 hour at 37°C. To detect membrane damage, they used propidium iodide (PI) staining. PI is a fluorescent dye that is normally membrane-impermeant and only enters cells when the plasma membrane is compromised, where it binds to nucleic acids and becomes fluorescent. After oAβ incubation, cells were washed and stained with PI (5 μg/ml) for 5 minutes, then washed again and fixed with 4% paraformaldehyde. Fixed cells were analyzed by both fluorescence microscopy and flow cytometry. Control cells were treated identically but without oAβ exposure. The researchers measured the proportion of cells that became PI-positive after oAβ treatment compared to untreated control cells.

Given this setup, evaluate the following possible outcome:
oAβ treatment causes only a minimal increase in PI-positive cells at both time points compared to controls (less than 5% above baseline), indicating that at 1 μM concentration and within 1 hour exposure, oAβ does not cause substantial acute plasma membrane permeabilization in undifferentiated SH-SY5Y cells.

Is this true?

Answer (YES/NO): NO